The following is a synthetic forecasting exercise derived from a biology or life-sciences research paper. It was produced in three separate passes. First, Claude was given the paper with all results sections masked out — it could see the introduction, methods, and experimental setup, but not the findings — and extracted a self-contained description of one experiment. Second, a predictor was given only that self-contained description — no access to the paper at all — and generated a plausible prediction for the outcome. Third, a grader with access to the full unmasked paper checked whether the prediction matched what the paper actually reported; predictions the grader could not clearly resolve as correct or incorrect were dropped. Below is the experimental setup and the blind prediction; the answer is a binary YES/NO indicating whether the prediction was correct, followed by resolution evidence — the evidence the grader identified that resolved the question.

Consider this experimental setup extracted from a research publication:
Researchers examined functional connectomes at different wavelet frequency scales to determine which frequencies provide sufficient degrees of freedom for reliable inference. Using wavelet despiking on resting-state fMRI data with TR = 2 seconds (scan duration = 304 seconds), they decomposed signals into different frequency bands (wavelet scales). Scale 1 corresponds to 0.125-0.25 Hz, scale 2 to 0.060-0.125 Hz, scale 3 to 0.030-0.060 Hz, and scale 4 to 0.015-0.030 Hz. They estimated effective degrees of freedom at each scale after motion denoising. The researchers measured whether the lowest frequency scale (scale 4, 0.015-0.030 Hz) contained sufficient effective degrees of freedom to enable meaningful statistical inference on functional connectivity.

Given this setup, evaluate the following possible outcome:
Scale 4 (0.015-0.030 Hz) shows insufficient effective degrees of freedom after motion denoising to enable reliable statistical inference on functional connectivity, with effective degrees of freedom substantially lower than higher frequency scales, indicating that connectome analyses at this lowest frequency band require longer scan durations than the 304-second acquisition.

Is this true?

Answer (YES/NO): YES